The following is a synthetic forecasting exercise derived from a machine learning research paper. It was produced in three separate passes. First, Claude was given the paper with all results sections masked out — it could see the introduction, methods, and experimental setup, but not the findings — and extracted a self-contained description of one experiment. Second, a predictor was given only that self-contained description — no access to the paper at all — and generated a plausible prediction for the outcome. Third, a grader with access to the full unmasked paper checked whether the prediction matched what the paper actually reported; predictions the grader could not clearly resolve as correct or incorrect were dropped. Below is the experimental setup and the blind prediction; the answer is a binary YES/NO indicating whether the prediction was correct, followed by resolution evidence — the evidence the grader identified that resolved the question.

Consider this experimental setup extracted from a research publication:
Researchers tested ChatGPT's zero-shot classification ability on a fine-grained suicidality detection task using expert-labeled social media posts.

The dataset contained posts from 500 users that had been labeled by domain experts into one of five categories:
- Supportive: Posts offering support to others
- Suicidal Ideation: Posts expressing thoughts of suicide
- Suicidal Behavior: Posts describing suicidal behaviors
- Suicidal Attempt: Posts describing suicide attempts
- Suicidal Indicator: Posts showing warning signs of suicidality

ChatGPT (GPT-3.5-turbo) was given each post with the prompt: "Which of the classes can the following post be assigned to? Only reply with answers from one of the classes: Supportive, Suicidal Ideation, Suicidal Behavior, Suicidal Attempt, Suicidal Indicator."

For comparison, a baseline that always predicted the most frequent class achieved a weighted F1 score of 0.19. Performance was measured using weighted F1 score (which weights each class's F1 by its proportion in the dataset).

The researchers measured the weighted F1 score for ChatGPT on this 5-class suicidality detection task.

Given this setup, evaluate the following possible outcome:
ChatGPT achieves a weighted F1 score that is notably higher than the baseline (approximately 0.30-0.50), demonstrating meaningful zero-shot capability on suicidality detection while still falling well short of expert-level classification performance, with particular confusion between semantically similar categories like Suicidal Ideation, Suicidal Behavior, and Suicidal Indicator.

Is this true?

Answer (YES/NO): YES